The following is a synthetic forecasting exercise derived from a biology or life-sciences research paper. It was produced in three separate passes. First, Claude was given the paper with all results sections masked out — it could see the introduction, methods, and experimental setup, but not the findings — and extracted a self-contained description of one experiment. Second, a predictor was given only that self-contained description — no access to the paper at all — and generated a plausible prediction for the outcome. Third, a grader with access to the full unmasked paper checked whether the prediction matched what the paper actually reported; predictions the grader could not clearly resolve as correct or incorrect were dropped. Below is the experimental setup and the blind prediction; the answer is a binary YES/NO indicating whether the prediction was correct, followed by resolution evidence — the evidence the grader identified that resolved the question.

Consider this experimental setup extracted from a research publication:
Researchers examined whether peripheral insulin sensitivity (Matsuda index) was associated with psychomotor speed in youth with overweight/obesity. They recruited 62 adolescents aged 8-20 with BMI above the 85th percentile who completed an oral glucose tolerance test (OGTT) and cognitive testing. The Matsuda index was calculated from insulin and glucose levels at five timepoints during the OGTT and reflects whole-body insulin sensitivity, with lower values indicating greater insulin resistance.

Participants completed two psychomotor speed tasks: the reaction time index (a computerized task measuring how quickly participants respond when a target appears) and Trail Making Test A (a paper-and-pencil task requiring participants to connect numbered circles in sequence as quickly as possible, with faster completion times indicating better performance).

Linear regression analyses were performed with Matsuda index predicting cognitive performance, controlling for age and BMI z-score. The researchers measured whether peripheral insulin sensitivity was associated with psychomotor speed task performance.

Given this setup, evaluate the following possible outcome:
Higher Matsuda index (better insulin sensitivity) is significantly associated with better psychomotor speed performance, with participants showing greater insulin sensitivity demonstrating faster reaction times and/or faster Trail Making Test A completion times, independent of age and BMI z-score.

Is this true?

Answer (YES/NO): YES